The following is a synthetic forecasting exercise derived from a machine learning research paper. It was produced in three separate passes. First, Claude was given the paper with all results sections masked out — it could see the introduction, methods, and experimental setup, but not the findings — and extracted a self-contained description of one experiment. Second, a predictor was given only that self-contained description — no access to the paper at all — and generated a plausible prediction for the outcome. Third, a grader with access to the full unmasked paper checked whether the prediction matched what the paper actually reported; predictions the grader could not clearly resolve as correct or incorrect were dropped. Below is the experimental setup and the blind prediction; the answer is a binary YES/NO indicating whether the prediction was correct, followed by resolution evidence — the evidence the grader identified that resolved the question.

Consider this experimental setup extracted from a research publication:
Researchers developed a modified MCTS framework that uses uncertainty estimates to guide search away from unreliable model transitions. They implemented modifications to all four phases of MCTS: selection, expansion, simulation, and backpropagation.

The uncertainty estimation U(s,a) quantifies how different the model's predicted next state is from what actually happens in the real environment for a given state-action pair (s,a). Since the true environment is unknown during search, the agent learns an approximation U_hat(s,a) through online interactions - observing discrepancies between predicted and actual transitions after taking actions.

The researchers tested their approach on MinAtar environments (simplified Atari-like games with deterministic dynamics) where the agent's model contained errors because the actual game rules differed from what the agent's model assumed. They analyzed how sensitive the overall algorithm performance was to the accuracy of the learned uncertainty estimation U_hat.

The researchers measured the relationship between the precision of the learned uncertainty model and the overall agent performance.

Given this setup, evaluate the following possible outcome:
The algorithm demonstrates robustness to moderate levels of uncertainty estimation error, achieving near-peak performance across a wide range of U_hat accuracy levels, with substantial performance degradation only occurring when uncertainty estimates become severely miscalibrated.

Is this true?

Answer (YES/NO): NO